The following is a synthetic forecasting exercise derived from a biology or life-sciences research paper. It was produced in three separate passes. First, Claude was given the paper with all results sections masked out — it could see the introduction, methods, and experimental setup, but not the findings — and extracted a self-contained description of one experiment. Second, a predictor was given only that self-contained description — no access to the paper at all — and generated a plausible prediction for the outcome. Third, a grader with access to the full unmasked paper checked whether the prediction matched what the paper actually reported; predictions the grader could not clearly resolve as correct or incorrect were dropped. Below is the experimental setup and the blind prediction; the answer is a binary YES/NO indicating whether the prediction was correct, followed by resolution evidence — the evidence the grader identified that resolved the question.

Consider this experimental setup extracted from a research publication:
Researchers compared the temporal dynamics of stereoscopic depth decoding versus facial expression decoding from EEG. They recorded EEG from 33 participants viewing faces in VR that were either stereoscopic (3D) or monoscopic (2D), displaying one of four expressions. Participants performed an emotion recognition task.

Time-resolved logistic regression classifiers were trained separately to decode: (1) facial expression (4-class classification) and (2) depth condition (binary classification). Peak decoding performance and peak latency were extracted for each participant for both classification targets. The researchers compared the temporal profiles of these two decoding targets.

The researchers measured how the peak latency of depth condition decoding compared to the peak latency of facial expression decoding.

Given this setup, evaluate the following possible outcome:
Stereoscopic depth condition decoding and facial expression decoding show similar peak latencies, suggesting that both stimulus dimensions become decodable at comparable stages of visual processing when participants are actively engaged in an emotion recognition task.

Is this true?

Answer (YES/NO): NO